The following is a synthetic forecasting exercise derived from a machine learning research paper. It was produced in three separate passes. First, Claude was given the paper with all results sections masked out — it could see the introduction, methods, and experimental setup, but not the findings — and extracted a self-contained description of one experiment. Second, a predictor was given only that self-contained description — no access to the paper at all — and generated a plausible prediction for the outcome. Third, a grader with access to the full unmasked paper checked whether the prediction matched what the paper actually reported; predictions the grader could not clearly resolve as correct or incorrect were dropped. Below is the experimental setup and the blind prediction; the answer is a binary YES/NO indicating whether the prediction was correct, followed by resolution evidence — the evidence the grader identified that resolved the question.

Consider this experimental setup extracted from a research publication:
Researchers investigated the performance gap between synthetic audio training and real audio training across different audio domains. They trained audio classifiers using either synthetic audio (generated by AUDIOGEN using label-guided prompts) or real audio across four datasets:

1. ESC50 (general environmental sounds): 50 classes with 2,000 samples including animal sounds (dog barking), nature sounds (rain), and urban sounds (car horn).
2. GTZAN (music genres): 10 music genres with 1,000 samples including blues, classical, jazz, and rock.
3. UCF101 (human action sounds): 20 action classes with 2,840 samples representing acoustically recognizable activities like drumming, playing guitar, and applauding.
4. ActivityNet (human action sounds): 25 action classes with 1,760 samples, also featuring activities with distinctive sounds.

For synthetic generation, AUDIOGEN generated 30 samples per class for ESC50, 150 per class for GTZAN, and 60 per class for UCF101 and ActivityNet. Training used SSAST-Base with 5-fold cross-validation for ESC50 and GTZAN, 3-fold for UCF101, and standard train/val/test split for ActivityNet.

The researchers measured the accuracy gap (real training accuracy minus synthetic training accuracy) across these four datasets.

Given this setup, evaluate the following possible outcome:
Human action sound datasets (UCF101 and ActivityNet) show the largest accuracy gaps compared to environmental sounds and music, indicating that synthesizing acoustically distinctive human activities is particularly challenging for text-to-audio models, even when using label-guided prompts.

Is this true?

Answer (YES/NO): NO